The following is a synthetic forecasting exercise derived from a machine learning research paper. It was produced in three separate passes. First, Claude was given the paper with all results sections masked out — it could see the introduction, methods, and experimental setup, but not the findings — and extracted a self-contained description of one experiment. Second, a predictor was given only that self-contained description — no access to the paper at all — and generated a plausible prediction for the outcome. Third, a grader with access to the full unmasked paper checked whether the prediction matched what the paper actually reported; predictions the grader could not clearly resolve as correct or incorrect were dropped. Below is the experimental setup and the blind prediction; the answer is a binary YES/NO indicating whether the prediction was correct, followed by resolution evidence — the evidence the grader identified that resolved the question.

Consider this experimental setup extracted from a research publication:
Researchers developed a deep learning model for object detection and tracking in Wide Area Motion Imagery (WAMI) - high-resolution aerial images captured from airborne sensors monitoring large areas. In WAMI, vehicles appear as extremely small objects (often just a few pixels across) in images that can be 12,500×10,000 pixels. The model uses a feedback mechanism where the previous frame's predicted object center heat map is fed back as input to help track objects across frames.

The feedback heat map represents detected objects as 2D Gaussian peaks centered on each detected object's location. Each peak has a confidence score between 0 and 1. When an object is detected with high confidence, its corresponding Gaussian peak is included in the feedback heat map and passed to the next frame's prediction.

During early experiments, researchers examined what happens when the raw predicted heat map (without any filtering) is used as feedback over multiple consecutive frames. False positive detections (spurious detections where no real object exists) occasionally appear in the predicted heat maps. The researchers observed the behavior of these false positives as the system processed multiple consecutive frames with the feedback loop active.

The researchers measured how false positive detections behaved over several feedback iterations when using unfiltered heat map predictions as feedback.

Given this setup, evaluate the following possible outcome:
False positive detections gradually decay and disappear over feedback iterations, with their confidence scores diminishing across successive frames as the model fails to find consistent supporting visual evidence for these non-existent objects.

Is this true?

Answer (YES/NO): NO